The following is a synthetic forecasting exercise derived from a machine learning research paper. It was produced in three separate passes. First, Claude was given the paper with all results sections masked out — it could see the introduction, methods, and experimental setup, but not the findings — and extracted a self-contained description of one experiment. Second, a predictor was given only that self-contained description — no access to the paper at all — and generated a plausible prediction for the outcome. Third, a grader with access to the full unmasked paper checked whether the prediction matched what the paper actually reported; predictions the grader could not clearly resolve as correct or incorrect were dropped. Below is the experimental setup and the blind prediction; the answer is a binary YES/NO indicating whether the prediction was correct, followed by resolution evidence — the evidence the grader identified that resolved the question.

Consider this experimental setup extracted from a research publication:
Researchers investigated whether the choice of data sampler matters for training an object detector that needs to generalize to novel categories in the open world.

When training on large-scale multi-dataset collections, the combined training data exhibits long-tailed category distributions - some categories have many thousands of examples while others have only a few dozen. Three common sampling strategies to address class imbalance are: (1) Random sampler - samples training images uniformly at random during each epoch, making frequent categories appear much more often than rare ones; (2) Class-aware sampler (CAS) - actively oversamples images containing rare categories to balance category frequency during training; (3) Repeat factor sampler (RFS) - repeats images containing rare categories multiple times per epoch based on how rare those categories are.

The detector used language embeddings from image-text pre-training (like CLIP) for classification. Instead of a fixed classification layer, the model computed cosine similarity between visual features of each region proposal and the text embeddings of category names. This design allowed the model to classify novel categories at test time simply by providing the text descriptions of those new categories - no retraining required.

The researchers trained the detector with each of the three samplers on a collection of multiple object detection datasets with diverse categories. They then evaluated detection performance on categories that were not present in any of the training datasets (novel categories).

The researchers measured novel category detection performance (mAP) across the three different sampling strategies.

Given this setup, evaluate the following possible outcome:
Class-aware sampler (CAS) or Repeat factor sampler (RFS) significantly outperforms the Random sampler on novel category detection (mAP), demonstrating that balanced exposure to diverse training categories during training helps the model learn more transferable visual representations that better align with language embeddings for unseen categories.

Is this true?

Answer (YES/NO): NO